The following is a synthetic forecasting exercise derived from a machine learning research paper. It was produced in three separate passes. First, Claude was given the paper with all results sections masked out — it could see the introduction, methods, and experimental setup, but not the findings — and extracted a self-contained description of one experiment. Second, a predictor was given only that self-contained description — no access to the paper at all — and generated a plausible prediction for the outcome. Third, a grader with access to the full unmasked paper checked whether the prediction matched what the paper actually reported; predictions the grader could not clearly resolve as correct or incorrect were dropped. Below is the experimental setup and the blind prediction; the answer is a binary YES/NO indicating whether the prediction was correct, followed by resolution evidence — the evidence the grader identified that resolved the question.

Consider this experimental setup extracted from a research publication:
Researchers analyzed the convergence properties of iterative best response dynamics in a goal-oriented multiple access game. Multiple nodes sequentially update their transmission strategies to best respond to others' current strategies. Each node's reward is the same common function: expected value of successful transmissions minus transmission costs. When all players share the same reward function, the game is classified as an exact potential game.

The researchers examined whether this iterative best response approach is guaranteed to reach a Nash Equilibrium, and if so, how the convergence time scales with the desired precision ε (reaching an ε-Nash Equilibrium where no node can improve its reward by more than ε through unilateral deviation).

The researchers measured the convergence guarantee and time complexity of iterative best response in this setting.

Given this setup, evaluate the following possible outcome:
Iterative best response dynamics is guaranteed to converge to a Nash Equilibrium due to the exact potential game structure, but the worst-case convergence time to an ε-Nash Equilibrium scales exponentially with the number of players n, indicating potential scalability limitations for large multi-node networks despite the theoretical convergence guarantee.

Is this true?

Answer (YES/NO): NO